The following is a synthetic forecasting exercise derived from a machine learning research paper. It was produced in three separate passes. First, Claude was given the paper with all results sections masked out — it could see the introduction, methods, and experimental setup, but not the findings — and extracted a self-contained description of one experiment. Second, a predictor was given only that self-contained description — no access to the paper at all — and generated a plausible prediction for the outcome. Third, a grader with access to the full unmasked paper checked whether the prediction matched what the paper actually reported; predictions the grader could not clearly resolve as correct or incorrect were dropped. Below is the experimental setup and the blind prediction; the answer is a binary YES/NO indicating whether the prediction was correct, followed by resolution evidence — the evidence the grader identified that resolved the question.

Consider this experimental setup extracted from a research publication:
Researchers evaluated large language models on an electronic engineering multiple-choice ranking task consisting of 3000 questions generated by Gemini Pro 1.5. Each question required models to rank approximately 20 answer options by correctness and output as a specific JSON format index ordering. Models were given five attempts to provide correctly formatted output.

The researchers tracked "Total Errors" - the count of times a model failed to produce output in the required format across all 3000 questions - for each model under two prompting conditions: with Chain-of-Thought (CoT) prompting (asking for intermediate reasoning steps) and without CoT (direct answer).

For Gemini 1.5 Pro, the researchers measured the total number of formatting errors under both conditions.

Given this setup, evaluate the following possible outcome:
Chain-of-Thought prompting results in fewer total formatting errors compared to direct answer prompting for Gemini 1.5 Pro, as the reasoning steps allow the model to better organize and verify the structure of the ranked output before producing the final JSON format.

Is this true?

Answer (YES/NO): NO